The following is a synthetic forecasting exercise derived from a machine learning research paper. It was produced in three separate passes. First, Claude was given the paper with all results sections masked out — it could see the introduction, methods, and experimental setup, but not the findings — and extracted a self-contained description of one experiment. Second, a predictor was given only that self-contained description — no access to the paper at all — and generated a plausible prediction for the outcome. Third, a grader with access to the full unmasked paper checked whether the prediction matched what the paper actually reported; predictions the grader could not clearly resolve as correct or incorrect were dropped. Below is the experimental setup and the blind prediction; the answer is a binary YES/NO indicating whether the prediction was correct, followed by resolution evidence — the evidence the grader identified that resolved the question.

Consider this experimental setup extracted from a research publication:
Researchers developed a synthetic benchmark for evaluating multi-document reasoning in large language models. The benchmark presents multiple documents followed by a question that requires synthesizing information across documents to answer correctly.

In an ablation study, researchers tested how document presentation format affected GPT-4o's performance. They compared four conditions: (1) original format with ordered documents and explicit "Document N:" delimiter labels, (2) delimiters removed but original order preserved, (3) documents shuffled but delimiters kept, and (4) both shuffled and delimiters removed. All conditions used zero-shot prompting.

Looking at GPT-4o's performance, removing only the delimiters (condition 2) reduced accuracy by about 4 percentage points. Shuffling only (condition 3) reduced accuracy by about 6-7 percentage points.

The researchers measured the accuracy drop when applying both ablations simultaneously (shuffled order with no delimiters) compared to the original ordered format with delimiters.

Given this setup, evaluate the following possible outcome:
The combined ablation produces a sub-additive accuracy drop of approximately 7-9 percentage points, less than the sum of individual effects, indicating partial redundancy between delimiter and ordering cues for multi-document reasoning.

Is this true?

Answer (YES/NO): NO